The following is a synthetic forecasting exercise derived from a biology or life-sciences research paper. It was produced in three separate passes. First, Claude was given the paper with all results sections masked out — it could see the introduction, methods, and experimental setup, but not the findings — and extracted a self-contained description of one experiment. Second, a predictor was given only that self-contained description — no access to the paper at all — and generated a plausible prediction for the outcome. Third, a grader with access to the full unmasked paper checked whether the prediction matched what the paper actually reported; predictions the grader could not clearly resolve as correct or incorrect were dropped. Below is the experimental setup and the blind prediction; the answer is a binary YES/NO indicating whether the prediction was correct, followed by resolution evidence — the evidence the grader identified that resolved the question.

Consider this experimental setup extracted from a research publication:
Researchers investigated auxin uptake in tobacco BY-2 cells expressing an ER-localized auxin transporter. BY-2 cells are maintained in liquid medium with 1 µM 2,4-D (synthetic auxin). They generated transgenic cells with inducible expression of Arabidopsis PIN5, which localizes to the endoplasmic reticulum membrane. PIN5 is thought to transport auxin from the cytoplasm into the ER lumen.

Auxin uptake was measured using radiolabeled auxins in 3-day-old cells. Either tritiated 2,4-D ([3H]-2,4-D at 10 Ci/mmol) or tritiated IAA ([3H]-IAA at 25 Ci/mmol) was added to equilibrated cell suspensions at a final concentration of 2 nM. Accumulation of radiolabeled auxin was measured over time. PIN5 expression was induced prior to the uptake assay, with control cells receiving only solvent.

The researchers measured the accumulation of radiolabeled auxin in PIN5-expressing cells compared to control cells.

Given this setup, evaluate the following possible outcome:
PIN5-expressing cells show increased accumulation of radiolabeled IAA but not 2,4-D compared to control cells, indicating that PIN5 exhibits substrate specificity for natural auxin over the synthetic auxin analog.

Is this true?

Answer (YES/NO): YES